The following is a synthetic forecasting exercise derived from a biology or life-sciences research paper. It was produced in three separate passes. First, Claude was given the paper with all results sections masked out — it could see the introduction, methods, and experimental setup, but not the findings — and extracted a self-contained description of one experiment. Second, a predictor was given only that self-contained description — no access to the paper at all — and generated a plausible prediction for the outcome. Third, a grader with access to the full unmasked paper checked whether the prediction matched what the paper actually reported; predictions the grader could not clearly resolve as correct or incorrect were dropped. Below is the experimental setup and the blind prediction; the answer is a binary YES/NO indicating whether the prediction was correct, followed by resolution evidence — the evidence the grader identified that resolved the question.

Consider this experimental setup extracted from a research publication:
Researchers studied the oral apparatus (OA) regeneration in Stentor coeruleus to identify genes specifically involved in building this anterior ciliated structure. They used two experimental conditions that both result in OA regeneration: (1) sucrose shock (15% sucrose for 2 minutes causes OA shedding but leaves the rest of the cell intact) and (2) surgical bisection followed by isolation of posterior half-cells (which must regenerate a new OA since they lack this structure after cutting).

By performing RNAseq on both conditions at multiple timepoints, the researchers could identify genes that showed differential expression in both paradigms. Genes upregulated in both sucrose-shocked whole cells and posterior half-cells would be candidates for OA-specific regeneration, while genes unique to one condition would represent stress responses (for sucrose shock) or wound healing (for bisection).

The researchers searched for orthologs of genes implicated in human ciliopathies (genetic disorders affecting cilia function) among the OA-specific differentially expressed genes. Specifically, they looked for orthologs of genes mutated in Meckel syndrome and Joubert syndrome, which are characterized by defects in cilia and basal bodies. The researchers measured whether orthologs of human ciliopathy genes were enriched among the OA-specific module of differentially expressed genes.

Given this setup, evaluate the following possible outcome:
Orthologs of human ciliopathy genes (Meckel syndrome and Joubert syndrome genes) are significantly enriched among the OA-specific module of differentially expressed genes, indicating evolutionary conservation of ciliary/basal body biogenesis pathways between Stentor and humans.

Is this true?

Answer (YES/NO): NO